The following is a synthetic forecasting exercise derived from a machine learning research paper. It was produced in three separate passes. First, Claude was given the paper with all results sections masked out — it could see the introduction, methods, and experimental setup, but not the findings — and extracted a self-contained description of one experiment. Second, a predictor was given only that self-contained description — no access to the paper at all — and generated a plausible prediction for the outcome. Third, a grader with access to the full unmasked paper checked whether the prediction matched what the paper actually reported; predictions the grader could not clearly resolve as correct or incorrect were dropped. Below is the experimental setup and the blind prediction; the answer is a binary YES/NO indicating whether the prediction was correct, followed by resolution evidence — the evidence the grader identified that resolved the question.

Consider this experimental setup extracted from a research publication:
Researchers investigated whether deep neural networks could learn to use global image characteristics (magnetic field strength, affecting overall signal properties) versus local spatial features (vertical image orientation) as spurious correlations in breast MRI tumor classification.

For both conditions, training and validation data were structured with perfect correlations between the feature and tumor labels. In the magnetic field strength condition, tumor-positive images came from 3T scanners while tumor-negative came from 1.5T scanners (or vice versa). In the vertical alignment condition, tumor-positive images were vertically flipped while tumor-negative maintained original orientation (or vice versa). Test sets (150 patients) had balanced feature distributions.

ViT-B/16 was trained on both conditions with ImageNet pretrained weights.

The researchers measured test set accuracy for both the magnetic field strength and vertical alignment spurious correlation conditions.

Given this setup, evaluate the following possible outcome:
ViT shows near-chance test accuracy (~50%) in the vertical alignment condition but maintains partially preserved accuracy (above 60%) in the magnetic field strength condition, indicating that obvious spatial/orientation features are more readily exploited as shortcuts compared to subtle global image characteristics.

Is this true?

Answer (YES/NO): NO